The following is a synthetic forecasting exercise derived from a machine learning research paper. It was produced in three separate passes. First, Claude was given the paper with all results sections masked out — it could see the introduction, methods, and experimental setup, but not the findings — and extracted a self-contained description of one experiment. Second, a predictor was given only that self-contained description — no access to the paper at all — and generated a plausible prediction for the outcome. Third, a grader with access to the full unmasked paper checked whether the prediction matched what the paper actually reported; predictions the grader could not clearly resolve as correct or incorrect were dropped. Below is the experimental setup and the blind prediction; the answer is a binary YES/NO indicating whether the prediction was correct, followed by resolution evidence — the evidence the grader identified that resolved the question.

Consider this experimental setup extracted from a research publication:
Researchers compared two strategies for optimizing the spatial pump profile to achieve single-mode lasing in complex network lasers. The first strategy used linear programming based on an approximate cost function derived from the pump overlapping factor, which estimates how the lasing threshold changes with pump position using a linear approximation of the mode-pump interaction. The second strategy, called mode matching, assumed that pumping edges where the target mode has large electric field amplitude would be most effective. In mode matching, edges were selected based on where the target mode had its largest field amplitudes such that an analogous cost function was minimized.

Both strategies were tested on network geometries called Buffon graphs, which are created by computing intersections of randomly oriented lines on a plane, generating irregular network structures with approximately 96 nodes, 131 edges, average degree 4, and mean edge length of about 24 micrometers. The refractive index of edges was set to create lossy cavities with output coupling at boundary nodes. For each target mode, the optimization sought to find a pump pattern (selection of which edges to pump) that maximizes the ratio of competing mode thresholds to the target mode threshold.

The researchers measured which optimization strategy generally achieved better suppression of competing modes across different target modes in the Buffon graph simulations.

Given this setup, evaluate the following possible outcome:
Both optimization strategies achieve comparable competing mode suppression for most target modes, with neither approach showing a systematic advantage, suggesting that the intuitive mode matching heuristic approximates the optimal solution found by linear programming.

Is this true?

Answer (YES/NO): NO